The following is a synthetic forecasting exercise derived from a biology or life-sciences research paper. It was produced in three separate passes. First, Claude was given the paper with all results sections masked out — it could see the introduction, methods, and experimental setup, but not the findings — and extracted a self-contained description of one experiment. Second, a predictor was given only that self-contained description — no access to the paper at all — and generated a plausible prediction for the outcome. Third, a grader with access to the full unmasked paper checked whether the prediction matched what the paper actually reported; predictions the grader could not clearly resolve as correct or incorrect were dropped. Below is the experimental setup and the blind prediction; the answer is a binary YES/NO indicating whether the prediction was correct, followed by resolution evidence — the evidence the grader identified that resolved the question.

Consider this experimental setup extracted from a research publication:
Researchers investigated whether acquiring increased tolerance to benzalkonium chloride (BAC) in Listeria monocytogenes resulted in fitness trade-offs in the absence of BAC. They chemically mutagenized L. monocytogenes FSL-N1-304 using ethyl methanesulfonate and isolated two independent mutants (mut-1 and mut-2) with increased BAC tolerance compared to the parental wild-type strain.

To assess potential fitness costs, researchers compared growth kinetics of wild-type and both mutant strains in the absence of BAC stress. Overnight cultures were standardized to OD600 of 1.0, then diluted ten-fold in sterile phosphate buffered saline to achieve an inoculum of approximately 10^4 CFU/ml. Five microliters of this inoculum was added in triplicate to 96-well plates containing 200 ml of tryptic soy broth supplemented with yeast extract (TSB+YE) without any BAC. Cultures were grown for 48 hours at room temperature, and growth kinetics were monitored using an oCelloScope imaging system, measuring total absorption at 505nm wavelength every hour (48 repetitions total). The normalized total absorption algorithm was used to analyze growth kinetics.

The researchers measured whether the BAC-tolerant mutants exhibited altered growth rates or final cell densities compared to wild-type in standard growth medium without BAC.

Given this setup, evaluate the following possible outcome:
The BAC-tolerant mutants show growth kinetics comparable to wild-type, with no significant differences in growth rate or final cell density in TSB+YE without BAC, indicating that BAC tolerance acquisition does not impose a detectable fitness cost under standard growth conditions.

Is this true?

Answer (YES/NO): YES